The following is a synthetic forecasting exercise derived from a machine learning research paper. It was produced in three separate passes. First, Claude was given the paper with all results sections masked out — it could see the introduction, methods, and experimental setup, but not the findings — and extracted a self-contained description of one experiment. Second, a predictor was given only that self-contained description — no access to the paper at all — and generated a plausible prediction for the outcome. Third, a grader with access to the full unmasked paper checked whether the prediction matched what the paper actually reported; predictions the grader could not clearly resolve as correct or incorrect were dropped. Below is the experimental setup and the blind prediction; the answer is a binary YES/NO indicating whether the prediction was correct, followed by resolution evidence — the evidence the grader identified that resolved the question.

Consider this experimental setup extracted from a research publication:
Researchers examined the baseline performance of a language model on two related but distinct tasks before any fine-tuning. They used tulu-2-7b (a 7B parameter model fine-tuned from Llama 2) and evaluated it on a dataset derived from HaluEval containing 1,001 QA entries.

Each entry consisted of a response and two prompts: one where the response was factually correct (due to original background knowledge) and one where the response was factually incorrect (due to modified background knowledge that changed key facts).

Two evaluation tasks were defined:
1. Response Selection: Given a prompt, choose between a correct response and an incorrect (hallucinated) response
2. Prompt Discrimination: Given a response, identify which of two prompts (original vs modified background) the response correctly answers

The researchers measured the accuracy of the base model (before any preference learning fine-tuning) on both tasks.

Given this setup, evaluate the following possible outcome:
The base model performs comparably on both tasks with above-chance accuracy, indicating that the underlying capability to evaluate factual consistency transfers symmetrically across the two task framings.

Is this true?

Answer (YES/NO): NO